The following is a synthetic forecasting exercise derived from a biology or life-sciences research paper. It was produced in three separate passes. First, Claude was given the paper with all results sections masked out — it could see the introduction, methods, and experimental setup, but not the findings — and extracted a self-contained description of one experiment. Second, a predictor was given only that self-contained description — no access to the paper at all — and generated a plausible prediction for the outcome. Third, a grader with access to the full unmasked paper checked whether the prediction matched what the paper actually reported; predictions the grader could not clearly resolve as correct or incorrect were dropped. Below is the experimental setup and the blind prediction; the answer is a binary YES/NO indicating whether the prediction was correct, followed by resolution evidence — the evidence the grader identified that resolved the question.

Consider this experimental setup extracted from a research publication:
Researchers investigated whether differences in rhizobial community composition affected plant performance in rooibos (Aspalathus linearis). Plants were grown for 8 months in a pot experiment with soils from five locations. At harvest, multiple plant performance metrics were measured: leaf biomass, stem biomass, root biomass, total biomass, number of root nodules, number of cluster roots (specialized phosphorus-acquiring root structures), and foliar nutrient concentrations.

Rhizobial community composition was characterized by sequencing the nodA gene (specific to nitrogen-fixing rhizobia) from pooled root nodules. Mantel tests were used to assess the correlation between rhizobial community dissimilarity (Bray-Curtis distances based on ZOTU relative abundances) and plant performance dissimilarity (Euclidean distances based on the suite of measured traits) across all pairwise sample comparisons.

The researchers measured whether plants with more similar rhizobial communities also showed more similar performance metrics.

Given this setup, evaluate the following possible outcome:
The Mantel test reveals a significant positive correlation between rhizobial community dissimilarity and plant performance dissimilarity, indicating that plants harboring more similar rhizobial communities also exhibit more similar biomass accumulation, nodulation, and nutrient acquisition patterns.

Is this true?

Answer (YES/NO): NO